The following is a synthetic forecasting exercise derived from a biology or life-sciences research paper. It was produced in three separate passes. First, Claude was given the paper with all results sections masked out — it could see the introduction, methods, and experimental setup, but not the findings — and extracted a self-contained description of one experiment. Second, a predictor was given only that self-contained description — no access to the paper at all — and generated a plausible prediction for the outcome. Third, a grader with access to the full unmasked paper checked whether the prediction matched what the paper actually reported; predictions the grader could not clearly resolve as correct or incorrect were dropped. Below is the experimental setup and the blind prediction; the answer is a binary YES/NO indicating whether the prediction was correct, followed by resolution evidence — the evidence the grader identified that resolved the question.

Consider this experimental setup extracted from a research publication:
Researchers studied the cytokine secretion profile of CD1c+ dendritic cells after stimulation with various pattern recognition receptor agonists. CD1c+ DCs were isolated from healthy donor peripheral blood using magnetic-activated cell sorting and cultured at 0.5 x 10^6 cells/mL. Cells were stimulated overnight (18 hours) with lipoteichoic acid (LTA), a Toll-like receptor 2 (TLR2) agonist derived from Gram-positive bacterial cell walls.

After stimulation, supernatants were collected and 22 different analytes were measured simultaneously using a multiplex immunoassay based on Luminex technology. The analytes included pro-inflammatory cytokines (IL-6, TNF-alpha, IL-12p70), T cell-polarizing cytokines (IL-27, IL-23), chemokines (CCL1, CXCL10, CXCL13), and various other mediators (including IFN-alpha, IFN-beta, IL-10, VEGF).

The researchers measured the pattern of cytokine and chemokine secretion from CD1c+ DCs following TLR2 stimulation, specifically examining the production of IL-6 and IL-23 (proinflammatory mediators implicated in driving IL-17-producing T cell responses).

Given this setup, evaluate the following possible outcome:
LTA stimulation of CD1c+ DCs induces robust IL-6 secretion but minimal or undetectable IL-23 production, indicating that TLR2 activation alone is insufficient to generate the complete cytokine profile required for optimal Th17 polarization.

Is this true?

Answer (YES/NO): NO